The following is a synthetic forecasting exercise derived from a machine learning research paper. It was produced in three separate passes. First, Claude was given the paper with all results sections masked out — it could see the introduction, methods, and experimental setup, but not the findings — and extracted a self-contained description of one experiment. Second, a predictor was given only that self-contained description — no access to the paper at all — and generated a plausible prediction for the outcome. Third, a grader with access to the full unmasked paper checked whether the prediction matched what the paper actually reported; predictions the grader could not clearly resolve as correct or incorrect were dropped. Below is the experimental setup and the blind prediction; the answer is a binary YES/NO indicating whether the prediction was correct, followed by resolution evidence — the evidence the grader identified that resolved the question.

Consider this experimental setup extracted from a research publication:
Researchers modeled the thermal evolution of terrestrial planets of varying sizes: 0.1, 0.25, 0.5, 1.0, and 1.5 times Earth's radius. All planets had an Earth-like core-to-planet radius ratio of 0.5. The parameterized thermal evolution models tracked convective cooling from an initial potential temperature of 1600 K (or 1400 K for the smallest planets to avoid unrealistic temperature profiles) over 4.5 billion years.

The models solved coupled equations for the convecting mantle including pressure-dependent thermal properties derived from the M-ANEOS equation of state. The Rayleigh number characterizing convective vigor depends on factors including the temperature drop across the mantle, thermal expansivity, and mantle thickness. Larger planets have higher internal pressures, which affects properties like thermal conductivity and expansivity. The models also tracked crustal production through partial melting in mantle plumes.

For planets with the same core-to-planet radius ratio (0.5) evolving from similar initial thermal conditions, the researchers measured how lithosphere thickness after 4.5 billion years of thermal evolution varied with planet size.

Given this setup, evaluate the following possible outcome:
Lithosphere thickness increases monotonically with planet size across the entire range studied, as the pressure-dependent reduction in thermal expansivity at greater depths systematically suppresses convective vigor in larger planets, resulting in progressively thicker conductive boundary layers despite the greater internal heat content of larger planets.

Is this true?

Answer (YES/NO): NO